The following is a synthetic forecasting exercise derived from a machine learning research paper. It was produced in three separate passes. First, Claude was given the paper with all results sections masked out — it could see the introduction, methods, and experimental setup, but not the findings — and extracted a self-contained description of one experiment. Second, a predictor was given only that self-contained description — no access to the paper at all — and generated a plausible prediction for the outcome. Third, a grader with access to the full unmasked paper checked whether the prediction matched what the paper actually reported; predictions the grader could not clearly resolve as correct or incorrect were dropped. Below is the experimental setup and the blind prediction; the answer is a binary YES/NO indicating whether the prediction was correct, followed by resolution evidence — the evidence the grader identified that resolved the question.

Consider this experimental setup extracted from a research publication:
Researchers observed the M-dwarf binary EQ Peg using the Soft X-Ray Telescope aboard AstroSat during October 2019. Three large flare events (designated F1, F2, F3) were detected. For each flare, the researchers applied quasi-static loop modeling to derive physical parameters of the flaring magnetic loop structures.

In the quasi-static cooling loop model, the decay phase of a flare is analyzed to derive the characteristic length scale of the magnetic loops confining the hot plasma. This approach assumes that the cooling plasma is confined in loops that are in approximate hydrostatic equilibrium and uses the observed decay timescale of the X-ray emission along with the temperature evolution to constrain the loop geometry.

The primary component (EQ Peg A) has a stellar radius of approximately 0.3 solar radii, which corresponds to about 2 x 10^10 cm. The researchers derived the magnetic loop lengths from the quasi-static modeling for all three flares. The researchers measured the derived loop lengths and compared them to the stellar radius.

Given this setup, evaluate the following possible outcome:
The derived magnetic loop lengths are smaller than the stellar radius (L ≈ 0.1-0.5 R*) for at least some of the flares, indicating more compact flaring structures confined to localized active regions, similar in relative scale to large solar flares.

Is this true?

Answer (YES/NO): NO